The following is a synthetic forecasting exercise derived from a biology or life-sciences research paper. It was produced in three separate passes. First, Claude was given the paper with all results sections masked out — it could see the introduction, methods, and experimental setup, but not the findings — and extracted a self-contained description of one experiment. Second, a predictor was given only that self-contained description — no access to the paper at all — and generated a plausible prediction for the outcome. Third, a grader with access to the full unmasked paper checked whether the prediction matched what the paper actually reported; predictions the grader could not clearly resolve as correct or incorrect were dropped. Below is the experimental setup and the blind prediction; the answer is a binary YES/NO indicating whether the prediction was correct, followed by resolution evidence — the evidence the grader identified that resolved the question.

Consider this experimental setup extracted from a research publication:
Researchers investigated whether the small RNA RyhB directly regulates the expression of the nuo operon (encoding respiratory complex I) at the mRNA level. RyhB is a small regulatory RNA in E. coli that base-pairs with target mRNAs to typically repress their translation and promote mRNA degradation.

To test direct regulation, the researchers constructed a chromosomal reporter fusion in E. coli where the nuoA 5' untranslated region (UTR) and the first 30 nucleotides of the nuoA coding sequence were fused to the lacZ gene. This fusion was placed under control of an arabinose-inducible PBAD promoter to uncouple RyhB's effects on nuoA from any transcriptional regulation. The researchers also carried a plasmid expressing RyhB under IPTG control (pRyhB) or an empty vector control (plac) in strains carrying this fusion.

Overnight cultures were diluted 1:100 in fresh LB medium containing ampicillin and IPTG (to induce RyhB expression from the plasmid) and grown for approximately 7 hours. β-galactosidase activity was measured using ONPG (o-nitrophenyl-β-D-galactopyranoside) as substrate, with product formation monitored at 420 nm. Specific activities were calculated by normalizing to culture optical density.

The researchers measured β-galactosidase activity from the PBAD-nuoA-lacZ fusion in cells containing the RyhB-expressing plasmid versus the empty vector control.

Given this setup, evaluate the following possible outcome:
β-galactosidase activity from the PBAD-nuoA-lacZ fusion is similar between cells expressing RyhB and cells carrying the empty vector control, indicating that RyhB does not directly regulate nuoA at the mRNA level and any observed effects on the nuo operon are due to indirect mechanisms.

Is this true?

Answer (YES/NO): NO